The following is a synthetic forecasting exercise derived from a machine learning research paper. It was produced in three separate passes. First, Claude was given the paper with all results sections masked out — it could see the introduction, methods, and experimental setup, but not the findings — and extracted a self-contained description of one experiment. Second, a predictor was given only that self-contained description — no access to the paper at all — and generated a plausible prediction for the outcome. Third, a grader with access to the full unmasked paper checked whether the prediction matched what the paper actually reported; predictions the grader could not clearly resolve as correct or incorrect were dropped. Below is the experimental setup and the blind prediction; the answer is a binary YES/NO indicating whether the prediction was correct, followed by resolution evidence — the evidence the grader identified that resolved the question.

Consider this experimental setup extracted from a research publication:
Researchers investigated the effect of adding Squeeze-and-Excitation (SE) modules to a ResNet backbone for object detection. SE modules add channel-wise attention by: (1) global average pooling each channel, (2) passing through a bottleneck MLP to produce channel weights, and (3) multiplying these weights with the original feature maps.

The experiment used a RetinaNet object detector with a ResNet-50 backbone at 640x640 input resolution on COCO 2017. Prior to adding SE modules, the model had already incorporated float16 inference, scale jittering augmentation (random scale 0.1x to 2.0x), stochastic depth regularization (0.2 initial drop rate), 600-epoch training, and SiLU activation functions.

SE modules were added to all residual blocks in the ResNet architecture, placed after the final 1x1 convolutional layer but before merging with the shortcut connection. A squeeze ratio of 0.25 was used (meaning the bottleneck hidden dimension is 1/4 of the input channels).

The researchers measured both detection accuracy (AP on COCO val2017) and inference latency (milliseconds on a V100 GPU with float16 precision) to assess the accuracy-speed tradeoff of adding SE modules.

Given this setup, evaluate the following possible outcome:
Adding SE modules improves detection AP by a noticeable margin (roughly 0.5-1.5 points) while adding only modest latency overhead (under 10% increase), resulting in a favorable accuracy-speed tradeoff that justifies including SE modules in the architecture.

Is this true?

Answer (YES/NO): YES